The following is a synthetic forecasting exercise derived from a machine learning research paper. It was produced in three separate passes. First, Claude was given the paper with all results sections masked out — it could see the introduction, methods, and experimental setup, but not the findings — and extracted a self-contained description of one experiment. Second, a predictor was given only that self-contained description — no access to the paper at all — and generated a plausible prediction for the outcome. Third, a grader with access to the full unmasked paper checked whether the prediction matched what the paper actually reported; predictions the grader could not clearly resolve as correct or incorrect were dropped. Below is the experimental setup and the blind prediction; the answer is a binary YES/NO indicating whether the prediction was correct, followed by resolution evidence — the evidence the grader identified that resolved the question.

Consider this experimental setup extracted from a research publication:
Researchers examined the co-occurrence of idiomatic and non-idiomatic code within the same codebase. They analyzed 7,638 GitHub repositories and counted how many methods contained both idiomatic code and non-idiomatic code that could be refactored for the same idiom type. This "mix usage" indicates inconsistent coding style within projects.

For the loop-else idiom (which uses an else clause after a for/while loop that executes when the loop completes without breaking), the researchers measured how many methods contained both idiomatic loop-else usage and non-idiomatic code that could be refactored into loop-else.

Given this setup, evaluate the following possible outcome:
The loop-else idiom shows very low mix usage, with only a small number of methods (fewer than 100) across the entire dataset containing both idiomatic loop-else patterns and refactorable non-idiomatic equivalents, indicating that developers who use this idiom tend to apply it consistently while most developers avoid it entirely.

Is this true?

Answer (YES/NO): NO